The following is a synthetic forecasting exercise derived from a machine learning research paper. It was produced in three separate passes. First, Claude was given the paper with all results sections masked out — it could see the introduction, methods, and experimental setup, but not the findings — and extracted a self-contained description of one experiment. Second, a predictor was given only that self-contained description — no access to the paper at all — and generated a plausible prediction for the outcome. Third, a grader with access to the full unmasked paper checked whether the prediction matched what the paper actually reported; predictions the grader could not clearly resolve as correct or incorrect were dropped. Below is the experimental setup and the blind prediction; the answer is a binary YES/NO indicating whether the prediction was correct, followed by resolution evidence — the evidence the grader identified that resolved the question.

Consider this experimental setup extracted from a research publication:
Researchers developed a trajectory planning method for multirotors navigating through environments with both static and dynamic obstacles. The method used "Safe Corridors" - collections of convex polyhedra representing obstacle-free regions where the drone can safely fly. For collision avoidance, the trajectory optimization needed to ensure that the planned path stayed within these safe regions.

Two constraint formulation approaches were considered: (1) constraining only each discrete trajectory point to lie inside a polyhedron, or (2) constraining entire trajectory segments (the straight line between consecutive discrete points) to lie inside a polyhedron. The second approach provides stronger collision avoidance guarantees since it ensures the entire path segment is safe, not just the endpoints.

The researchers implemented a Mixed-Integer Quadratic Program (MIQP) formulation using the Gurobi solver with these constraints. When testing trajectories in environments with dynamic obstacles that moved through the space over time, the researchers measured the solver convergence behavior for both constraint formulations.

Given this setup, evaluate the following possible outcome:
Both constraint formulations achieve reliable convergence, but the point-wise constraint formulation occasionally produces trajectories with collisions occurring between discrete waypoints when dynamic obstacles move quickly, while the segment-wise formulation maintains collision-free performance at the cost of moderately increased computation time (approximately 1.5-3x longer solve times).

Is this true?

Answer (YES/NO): NO